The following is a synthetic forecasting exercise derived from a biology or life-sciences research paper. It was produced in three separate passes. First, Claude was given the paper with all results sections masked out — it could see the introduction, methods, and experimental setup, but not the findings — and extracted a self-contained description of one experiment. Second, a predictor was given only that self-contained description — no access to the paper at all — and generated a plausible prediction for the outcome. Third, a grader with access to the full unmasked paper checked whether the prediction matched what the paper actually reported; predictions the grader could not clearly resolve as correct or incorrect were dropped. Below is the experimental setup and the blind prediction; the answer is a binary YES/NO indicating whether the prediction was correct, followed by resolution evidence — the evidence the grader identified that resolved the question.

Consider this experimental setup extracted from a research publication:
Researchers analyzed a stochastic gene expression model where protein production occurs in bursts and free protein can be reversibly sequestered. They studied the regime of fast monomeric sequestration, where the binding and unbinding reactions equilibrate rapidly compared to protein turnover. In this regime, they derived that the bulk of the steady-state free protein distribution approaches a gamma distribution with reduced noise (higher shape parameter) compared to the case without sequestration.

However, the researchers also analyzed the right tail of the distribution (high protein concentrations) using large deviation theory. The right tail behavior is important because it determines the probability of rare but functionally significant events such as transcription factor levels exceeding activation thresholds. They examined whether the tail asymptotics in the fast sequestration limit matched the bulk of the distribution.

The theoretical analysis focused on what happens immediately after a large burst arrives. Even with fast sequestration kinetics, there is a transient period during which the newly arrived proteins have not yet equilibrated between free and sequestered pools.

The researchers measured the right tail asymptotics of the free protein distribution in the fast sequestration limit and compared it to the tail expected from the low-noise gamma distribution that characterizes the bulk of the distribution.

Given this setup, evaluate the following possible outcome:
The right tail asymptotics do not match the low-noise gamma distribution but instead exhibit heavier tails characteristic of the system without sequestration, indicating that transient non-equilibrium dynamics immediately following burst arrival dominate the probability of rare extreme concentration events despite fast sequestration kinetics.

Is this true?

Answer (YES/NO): YES